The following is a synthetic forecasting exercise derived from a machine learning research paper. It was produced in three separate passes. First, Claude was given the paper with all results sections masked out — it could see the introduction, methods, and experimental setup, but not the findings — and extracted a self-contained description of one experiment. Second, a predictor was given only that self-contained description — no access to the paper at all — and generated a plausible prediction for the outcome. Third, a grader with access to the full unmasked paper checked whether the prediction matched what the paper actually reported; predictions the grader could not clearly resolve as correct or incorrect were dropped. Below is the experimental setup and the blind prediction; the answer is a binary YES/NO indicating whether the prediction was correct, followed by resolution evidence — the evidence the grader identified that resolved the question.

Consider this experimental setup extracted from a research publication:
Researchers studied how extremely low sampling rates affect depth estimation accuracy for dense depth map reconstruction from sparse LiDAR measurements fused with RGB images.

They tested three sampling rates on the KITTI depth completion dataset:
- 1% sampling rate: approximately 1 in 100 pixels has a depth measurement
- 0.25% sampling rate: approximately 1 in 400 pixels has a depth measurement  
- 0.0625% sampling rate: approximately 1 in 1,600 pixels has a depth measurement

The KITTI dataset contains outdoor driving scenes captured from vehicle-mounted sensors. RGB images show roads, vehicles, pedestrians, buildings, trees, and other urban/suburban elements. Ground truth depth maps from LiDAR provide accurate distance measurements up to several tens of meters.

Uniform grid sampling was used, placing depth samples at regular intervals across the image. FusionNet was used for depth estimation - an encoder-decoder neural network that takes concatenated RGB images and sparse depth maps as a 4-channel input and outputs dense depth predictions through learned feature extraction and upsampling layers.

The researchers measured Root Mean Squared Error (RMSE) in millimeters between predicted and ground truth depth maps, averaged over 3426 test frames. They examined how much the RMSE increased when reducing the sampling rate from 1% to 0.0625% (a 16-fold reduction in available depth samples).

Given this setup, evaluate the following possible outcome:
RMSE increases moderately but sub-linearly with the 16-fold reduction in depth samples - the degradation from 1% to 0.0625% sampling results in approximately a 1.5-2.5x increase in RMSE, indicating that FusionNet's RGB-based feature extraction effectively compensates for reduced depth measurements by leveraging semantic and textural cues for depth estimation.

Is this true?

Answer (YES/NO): YES